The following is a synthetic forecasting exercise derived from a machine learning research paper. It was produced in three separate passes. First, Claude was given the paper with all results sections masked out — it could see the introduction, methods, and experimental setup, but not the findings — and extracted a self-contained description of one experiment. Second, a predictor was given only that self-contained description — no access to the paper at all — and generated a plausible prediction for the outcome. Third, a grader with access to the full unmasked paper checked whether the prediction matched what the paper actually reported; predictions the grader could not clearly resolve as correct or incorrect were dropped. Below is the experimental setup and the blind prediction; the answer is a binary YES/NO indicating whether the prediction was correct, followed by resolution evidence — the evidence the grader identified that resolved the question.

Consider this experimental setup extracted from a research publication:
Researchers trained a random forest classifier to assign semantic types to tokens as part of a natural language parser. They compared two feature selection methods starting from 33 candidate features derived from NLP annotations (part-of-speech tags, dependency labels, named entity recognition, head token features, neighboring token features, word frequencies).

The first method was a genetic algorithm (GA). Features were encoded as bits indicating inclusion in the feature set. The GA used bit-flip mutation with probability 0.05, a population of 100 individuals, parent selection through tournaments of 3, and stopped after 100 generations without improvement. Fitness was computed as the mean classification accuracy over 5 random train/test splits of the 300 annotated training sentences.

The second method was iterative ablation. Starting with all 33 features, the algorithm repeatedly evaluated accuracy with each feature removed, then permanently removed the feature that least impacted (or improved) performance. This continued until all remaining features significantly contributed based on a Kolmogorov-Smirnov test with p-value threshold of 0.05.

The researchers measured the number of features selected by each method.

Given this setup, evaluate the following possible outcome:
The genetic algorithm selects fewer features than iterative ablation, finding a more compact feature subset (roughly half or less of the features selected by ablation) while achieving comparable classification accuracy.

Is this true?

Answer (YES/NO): NO